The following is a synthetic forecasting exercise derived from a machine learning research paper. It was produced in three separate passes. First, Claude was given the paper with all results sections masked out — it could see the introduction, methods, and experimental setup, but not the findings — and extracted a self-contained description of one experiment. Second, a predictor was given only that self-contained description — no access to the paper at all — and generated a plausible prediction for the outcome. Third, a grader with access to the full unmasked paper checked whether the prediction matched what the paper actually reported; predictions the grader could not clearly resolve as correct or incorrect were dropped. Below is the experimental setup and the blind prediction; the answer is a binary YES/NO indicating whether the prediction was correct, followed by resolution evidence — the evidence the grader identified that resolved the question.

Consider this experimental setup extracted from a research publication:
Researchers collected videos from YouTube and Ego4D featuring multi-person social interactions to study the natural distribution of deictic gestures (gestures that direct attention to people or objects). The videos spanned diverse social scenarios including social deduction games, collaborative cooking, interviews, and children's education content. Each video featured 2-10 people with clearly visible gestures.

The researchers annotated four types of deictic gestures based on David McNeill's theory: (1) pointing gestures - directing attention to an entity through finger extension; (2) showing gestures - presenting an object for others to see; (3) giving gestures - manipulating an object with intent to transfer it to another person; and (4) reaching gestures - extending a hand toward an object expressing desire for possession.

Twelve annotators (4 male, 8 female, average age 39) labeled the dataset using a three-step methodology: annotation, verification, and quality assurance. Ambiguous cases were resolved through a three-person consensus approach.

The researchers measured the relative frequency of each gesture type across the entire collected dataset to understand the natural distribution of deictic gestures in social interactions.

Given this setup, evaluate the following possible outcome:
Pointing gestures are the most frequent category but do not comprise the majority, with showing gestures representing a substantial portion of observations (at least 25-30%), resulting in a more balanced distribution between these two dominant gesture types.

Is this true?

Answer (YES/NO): NO